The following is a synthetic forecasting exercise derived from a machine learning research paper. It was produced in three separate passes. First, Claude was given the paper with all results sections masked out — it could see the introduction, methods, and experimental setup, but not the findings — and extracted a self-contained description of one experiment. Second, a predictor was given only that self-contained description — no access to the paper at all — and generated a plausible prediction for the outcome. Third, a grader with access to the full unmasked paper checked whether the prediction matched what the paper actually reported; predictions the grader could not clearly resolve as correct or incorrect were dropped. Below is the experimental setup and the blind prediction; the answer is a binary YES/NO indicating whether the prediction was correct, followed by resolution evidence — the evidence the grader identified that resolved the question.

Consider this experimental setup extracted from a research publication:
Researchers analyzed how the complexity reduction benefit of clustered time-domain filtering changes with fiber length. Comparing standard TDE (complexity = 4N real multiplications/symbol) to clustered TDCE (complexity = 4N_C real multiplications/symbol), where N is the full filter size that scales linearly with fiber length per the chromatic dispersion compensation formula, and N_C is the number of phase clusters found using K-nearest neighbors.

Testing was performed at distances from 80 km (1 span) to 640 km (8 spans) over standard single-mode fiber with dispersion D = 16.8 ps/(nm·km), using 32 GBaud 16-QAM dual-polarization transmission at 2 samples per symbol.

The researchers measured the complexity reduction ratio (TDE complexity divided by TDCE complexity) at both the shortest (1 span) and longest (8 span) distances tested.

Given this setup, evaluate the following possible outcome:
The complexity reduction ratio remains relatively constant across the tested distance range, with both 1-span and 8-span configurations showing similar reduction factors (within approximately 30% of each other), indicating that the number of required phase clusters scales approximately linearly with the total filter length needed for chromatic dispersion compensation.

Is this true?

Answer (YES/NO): NO